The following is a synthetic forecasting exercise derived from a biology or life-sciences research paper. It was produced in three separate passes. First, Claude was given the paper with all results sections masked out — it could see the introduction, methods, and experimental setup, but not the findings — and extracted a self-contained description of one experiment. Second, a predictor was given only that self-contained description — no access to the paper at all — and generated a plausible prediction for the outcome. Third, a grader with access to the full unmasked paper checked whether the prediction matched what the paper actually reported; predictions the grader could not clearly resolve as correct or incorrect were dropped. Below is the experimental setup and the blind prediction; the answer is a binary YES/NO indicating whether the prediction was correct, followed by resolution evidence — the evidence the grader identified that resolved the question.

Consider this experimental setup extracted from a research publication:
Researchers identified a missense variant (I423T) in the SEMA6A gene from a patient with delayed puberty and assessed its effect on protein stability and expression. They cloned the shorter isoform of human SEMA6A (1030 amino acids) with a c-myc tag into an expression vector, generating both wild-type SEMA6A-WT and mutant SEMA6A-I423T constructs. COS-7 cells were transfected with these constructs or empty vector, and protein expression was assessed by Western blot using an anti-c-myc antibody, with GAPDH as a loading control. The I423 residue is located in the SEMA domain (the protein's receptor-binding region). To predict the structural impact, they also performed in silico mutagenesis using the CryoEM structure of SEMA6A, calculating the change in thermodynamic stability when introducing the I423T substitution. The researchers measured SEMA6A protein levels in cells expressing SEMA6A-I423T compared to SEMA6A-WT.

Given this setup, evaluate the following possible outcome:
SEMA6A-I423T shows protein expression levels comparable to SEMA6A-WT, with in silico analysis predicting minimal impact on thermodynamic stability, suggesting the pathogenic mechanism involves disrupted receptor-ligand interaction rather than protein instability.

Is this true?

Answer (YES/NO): NO